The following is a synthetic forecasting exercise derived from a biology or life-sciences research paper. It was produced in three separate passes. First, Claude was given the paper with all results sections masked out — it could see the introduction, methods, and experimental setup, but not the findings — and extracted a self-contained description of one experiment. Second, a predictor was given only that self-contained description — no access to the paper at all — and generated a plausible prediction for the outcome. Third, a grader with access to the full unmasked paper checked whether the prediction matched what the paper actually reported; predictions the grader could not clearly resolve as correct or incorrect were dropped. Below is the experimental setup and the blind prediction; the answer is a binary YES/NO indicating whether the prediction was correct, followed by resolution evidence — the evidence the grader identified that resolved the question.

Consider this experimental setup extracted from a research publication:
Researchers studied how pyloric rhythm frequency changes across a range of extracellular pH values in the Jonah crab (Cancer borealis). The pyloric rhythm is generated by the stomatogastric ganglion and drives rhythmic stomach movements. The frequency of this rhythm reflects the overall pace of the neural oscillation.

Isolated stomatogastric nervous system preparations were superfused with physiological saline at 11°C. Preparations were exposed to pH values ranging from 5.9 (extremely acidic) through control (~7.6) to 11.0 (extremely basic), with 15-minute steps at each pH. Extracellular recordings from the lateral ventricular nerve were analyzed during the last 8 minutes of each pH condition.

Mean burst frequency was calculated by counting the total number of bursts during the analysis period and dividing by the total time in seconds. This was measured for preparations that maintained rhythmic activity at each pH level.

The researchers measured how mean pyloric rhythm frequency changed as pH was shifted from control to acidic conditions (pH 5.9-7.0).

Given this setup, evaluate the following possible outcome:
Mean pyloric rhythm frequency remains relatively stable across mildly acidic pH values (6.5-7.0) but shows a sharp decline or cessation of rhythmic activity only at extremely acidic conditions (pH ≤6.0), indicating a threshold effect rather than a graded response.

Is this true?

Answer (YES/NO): YES